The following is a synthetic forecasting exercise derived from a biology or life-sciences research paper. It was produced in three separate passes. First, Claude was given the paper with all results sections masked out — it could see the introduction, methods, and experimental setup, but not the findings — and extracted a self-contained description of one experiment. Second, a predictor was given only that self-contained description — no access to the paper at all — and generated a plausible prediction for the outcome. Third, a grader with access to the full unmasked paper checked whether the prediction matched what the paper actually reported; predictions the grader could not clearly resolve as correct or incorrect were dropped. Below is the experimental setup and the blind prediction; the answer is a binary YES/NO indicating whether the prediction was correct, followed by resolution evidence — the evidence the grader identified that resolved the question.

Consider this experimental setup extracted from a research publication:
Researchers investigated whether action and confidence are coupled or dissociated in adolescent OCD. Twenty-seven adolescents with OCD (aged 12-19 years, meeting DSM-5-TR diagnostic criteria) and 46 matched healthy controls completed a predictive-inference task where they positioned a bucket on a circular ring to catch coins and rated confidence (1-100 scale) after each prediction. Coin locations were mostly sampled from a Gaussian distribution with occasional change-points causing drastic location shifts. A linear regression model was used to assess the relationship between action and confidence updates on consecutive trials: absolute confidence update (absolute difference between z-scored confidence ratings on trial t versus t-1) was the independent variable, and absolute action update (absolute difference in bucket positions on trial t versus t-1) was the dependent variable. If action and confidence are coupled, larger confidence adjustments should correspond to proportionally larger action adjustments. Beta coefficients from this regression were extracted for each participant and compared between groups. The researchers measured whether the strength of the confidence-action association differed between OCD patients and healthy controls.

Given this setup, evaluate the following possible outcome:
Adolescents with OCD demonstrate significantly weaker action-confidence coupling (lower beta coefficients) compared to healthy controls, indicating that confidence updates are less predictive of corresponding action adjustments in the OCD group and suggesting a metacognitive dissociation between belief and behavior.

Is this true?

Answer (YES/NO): NO